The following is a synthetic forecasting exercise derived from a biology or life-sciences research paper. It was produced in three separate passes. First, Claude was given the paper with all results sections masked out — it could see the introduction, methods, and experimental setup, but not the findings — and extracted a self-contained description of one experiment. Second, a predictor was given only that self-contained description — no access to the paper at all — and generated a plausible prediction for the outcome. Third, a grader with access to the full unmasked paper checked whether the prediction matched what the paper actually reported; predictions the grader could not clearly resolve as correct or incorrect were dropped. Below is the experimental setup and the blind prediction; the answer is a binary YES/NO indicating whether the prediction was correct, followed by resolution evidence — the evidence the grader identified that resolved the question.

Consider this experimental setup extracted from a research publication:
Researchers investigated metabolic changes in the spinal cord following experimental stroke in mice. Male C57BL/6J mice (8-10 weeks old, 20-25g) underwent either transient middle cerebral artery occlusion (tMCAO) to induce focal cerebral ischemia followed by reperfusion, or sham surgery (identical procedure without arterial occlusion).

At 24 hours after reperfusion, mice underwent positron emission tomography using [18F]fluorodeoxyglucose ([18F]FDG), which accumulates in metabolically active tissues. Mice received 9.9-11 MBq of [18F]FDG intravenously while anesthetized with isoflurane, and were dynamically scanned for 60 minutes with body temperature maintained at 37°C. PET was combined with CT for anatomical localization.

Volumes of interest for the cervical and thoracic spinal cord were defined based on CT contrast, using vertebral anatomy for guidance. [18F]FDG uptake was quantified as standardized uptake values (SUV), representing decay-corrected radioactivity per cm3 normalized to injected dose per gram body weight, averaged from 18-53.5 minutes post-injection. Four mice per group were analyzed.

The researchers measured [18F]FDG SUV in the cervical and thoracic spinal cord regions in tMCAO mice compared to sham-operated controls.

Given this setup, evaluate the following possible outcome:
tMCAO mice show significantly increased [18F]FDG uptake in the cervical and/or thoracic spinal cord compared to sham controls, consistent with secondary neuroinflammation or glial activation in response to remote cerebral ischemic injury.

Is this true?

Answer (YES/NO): YES